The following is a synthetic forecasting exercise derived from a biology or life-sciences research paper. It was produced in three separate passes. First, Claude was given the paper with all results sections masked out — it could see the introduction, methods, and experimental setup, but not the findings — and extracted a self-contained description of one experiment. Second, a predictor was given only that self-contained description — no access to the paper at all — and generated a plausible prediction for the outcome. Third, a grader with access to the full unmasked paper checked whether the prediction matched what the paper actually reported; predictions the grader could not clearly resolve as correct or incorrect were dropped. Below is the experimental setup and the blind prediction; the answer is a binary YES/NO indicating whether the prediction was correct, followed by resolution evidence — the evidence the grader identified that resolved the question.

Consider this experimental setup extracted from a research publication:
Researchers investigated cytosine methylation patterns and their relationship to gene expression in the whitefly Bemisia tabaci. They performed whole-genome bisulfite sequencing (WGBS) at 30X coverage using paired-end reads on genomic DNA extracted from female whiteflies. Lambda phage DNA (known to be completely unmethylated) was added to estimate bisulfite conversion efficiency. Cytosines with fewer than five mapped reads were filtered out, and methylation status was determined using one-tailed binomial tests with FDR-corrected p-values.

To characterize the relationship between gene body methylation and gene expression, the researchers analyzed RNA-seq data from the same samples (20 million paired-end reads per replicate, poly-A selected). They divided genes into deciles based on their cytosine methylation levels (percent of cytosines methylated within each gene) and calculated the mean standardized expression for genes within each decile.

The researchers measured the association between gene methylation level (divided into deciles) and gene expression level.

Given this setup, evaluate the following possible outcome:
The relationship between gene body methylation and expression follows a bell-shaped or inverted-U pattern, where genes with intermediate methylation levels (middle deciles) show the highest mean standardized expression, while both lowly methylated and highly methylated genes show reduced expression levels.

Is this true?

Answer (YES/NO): NO